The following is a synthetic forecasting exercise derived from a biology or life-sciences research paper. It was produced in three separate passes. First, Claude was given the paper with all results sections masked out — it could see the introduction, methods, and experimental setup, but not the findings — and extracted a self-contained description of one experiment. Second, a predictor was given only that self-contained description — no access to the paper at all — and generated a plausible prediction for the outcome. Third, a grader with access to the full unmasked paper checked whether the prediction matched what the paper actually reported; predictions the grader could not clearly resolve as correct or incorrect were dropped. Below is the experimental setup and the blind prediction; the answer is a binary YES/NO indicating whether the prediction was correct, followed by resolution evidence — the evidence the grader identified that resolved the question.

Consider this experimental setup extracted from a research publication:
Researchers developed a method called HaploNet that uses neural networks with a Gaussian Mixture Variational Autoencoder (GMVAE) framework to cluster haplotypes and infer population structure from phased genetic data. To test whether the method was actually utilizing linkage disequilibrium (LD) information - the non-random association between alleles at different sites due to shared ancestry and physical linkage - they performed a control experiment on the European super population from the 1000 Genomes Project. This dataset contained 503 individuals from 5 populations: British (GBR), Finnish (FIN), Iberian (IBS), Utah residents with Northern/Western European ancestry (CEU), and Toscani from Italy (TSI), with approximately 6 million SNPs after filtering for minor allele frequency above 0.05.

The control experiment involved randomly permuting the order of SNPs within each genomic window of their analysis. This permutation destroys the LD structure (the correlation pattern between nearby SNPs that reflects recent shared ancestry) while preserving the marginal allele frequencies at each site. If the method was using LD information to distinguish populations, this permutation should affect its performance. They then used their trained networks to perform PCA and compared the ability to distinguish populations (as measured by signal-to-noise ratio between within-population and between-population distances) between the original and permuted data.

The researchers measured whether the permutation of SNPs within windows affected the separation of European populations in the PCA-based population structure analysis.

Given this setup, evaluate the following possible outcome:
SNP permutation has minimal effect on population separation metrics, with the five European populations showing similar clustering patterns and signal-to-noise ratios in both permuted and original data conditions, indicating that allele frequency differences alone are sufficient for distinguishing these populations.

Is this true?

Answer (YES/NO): NO